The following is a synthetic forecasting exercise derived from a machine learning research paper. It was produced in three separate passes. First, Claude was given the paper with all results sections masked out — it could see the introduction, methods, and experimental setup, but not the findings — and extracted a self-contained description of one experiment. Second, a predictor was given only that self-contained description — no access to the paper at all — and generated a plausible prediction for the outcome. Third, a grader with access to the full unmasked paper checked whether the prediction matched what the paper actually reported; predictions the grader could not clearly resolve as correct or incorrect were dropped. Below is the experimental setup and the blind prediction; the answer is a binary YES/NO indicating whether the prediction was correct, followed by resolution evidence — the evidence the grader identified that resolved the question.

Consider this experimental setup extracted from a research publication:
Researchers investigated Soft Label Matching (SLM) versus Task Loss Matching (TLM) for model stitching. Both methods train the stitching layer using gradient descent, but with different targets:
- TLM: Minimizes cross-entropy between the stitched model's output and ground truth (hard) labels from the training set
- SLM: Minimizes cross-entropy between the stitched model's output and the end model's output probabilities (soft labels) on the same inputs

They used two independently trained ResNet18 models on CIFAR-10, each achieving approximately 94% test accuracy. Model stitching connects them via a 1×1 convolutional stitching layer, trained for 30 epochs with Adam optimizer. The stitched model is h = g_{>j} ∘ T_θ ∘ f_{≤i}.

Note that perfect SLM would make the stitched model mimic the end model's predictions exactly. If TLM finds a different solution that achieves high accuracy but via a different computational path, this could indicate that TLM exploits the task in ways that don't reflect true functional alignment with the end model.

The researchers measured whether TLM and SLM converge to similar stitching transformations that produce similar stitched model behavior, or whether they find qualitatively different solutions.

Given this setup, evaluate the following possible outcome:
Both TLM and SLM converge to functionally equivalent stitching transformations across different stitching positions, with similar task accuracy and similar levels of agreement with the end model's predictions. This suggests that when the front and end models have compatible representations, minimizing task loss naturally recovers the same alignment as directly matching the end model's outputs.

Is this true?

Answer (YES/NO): NO